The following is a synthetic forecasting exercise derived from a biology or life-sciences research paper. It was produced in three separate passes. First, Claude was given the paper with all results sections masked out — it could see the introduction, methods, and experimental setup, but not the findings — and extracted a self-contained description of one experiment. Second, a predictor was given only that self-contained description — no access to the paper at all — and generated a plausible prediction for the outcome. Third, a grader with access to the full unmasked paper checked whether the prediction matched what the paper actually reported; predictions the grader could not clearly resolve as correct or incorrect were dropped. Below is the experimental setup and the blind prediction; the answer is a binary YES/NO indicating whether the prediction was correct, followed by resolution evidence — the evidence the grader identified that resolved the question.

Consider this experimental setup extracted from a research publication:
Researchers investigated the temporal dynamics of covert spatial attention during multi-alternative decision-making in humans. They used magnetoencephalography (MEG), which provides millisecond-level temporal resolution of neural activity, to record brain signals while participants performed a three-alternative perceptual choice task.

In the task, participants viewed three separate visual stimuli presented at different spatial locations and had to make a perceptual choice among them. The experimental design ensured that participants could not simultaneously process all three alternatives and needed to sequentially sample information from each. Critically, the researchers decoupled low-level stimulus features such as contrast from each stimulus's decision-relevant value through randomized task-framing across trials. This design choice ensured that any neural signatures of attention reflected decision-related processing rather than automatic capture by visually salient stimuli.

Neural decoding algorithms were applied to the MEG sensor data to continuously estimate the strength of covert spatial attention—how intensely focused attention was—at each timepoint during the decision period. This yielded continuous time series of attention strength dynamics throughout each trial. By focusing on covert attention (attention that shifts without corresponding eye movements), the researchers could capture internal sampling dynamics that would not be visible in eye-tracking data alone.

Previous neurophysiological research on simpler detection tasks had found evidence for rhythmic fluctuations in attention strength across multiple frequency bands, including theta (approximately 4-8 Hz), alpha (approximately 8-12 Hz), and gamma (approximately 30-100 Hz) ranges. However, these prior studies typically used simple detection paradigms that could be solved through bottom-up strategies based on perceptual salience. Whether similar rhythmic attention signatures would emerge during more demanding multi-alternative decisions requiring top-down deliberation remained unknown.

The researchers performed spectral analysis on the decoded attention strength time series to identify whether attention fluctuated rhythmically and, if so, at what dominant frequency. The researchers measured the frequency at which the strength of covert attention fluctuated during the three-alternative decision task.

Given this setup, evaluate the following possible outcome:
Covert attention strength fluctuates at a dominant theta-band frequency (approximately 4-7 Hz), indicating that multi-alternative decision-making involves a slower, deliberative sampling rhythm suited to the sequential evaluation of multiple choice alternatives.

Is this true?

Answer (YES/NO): NO